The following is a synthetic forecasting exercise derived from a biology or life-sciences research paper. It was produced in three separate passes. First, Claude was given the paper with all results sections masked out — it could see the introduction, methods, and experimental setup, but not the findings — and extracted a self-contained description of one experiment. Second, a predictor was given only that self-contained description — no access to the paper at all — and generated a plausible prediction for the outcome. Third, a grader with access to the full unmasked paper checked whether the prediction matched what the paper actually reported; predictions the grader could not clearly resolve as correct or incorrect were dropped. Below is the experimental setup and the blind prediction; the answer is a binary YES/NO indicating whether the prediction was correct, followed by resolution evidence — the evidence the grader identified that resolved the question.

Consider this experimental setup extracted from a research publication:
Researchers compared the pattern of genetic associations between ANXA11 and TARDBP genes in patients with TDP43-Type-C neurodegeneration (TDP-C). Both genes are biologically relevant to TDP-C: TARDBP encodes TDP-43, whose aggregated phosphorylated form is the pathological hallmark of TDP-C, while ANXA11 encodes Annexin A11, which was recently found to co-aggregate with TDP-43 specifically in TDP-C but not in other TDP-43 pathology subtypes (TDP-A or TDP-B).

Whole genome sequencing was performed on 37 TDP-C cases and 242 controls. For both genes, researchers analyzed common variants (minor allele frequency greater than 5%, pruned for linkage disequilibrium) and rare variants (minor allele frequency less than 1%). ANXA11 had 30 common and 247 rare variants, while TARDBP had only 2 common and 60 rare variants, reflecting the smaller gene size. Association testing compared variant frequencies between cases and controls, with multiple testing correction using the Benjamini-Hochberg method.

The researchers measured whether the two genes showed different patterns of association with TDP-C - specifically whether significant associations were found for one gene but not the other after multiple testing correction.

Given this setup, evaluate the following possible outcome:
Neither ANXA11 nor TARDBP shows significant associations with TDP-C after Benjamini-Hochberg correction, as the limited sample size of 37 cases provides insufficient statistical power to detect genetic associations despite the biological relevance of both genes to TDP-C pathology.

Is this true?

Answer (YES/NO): NO